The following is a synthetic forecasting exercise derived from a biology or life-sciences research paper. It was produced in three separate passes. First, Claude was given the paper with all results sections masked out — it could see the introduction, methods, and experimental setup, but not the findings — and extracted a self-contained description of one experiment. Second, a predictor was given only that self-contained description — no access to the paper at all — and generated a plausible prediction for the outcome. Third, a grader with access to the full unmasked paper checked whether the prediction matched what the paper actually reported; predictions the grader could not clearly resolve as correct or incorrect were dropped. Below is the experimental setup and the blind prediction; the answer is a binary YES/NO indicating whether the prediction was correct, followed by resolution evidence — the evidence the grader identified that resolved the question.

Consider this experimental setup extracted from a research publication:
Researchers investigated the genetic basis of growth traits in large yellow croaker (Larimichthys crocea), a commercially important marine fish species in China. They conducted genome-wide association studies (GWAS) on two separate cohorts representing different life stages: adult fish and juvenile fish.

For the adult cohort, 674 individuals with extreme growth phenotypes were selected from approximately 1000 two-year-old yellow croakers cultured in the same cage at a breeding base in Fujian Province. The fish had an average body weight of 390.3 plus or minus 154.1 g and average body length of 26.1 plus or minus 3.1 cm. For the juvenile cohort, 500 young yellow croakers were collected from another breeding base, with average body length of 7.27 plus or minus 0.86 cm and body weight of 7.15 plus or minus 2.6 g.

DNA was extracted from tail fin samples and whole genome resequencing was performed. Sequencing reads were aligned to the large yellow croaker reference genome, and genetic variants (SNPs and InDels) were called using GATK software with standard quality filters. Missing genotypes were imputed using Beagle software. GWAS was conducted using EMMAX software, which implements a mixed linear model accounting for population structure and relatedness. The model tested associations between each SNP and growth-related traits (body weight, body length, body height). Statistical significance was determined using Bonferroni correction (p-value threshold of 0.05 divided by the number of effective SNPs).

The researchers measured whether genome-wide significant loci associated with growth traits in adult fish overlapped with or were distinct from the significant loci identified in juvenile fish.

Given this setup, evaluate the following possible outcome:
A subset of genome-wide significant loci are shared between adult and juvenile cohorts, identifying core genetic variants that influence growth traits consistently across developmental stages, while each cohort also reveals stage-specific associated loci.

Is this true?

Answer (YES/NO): NO